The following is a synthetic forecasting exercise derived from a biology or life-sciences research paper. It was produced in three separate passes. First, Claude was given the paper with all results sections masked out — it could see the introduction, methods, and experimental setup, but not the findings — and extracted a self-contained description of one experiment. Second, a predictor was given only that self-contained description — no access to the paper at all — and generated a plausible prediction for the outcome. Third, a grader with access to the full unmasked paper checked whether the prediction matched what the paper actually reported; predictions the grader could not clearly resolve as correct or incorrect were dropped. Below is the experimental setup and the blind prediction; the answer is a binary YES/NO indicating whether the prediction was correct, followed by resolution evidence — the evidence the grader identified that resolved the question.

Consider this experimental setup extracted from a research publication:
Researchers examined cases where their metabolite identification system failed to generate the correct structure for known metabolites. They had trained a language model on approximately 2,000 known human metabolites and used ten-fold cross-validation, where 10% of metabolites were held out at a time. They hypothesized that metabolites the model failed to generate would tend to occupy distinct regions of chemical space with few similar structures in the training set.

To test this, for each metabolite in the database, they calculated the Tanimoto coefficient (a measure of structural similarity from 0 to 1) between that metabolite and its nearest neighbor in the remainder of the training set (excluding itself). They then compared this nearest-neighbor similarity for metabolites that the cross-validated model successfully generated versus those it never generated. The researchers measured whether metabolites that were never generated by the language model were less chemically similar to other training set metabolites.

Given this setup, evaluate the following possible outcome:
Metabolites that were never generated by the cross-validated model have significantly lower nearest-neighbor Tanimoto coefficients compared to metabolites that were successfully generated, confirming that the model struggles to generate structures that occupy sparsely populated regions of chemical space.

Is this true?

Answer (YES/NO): YES